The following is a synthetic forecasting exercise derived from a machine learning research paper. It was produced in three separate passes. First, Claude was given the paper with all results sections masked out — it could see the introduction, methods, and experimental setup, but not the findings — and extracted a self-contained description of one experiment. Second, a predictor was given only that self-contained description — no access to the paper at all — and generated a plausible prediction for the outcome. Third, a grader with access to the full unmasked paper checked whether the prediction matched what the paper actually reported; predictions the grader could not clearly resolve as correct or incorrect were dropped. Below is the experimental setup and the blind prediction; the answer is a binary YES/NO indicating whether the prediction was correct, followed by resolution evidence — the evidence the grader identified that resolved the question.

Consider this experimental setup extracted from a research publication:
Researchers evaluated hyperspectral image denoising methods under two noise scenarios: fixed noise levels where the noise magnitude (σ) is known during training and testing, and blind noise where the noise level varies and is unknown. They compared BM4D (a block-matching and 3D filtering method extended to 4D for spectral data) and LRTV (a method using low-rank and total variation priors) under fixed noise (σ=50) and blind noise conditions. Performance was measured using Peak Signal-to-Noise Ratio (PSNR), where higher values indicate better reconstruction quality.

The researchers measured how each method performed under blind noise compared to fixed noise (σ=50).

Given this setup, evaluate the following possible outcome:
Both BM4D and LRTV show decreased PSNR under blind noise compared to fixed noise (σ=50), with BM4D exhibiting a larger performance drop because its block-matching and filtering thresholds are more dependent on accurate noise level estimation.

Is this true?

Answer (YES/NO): NO